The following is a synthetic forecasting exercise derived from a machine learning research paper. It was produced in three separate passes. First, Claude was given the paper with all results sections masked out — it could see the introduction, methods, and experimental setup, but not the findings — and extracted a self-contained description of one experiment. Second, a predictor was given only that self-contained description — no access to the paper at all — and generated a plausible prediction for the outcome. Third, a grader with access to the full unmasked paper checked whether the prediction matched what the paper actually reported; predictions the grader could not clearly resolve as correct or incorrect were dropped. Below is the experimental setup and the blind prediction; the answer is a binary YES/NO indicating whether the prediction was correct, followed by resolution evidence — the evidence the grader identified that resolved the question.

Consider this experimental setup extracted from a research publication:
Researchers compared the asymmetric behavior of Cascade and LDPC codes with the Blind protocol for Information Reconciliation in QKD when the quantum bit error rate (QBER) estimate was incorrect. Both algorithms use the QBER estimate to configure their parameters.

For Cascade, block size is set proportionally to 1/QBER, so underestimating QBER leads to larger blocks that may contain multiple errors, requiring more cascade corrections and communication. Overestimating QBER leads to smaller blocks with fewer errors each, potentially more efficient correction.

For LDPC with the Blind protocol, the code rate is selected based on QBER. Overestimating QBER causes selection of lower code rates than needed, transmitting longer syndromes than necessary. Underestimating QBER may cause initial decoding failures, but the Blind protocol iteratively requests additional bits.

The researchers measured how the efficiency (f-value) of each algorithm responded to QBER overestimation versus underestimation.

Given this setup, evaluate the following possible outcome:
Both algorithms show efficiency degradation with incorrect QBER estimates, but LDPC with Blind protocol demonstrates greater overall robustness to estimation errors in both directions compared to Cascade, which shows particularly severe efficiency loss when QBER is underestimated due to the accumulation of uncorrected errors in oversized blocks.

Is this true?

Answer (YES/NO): NO